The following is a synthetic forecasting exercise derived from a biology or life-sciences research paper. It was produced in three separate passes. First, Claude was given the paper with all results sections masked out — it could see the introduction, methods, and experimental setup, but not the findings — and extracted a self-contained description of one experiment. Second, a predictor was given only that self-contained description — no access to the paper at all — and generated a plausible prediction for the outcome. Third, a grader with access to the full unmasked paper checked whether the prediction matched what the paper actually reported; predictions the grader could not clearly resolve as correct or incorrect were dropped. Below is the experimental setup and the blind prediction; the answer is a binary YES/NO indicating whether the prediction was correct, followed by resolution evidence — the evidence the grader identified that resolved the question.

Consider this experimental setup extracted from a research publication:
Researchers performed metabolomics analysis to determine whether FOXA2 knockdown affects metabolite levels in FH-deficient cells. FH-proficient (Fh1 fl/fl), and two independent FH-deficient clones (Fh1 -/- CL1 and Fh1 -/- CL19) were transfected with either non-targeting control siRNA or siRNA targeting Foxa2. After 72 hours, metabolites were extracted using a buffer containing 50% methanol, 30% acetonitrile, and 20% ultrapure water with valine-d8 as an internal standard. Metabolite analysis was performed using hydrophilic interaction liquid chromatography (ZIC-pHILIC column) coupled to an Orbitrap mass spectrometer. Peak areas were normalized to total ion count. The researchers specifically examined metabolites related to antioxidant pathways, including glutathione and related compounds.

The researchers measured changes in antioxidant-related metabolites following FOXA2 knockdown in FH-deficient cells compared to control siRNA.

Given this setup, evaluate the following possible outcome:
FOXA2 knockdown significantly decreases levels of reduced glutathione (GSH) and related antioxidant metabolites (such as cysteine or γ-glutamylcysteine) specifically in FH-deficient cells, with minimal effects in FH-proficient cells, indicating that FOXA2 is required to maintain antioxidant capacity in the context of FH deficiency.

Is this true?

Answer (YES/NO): NO